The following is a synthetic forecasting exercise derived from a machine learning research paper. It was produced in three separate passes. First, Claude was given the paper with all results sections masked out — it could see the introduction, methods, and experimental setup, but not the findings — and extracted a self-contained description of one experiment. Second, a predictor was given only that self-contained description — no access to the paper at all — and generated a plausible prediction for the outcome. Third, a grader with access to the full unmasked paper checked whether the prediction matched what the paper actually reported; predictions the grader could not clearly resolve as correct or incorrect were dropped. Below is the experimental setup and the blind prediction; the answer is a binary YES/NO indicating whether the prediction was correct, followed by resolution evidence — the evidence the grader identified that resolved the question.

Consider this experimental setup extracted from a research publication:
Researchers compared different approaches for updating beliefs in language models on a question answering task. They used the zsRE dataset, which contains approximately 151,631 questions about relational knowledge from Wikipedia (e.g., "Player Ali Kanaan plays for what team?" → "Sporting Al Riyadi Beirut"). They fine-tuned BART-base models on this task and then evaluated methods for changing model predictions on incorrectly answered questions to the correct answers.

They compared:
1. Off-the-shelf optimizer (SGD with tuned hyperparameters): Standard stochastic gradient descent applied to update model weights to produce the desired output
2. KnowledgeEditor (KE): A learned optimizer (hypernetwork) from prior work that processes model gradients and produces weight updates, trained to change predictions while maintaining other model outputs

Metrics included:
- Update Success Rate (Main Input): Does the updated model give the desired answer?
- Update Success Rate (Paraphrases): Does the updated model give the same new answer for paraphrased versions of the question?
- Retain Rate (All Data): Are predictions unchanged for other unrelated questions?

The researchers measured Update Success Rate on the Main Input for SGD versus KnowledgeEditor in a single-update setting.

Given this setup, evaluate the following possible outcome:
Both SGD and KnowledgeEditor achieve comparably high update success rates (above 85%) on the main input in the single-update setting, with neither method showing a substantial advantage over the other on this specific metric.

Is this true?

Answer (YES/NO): NO